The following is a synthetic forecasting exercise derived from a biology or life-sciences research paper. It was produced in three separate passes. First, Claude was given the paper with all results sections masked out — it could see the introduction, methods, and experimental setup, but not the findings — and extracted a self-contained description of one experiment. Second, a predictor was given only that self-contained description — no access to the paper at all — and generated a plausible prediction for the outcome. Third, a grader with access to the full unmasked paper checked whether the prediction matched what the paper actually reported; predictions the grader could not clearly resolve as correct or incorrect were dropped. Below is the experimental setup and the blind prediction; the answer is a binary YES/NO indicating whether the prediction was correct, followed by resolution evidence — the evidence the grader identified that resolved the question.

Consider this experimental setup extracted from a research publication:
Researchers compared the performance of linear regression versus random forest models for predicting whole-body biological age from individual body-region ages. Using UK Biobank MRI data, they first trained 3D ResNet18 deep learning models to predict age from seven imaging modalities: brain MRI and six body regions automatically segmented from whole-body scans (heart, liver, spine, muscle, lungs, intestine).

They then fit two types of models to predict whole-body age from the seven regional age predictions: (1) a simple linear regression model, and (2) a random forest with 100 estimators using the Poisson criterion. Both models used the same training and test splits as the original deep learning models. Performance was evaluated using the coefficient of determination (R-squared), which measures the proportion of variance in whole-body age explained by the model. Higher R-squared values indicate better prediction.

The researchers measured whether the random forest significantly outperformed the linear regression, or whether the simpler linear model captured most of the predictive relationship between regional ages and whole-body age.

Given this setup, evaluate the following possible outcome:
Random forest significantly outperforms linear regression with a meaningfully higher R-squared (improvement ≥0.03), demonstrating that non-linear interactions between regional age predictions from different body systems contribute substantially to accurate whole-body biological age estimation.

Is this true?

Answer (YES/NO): NO